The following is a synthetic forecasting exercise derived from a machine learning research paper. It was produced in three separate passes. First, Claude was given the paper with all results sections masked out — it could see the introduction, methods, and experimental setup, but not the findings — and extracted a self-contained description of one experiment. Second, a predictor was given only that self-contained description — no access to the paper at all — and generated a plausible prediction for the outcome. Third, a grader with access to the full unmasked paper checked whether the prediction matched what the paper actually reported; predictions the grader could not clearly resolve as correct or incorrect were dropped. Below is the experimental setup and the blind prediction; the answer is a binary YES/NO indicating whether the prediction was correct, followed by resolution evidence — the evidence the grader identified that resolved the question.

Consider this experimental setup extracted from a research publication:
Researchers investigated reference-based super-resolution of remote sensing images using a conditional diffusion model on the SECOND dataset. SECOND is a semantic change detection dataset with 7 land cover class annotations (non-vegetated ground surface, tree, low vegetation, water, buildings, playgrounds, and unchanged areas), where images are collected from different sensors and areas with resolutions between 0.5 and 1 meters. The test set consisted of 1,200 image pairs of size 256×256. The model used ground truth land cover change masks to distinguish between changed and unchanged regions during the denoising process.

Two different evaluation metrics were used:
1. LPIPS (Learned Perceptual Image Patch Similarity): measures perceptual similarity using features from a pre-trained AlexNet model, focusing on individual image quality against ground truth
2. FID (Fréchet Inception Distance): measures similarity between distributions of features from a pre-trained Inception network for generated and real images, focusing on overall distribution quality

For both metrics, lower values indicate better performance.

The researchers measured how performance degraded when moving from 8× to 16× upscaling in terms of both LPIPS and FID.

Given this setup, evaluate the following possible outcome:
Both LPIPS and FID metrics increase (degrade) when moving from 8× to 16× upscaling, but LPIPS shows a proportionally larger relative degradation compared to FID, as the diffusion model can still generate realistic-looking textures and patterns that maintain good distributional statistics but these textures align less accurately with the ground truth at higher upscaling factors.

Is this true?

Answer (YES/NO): YES